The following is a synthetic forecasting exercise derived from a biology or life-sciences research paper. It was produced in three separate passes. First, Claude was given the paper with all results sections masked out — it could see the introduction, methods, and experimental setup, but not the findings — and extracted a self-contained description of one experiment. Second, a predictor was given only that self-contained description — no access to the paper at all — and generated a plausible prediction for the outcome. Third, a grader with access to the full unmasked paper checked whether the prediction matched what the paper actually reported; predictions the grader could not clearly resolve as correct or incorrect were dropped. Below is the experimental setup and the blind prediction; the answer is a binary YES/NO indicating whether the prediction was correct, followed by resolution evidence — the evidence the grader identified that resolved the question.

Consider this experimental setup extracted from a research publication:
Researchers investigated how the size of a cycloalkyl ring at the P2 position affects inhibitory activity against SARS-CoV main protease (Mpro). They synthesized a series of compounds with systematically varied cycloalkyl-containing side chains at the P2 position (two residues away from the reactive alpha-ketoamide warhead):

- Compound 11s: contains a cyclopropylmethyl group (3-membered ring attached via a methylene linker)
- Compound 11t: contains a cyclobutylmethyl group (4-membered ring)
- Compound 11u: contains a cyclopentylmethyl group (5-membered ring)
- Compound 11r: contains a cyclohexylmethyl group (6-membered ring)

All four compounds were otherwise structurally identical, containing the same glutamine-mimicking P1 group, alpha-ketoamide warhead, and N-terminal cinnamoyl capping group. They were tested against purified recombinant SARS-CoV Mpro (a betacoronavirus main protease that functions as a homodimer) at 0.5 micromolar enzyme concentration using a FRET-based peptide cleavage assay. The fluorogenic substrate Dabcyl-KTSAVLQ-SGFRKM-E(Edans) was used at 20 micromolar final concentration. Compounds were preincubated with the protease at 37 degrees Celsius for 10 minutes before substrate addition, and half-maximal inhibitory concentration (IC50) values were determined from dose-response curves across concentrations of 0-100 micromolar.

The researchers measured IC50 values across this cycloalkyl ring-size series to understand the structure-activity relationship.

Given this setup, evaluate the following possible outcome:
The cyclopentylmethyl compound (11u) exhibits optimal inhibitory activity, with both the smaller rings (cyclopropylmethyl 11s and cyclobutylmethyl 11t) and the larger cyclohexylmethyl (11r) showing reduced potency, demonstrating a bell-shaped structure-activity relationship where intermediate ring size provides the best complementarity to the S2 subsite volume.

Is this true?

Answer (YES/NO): NO